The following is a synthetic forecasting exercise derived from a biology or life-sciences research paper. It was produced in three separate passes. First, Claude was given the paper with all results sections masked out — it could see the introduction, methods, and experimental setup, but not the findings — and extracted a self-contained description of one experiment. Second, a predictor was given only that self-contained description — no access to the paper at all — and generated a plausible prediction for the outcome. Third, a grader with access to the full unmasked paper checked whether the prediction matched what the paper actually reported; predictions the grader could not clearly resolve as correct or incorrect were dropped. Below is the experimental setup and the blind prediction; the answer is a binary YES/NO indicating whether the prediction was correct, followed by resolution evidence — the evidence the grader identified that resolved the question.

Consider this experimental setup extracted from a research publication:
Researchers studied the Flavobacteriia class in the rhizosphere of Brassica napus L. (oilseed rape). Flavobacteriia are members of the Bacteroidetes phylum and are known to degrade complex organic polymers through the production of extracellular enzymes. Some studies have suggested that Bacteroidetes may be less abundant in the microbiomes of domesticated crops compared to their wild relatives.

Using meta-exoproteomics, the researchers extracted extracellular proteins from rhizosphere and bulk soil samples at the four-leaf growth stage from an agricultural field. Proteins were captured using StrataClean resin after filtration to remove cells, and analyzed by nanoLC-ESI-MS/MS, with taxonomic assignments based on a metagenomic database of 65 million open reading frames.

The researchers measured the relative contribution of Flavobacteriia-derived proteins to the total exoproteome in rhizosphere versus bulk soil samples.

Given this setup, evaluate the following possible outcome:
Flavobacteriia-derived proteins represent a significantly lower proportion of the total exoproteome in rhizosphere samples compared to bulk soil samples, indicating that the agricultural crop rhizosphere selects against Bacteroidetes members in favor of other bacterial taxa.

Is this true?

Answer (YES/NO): NO